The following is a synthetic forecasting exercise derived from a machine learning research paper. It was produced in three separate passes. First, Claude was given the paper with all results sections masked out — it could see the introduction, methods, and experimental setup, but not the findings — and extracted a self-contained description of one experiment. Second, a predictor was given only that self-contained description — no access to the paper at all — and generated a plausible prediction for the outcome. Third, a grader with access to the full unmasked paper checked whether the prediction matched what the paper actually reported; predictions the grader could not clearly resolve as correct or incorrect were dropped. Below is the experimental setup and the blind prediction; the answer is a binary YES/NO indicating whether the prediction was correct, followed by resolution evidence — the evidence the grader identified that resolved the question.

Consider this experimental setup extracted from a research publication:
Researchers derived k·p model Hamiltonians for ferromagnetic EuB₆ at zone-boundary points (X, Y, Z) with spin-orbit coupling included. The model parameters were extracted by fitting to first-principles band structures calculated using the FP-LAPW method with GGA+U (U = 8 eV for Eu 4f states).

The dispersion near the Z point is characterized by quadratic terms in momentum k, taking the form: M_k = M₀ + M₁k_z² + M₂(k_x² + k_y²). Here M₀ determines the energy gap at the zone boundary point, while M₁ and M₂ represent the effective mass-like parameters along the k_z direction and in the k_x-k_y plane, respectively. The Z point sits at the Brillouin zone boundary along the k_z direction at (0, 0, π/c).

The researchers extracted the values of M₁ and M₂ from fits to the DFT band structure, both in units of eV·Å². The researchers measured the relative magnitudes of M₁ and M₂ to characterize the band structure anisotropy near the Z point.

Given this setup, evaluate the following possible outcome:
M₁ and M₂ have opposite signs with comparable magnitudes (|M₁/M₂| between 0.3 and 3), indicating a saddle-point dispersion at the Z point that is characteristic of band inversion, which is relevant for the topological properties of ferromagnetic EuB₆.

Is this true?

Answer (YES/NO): NO